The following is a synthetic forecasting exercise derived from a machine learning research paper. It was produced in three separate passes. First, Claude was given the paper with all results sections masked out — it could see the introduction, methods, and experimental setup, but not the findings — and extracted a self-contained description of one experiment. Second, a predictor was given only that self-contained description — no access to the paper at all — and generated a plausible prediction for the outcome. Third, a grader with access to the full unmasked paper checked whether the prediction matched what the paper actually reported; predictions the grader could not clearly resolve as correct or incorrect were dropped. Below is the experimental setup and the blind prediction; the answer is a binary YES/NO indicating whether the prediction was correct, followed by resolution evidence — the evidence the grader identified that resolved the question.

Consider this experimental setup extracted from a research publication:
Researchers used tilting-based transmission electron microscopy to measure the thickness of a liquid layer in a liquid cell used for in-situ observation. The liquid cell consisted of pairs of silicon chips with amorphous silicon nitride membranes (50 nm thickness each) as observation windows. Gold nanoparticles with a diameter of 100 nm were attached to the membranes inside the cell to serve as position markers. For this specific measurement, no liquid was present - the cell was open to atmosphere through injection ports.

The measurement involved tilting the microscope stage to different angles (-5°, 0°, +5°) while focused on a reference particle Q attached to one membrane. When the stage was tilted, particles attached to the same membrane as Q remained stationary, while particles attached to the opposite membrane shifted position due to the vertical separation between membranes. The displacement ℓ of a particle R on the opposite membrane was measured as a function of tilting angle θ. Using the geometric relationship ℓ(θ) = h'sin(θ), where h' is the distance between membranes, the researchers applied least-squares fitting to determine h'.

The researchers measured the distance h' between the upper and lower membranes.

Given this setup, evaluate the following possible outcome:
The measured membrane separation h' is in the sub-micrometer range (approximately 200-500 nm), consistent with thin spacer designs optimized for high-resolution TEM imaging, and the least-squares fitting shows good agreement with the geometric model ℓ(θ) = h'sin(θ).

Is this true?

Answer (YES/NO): NO